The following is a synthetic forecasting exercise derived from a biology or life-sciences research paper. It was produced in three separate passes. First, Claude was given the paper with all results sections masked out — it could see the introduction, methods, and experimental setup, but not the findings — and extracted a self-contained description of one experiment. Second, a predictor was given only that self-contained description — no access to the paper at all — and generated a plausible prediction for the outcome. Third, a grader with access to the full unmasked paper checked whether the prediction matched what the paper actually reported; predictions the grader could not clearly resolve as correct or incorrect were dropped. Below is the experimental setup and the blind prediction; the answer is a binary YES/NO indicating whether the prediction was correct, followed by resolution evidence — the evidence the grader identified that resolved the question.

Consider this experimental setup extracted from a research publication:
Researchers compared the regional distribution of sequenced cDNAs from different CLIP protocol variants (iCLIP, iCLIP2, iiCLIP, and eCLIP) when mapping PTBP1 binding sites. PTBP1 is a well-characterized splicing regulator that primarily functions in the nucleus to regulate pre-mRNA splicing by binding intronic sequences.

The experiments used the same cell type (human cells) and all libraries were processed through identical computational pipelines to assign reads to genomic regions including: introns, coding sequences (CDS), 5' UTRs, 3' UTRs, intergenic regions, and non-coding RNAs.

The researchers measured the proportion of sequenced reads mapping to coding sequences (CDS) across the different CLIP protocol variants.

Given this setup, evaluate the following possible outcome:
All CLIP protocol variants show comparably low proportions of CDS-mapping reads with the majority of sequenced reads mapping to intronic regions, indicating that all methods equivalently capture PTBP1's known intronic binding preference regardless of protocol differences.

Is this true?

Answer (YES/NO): NO